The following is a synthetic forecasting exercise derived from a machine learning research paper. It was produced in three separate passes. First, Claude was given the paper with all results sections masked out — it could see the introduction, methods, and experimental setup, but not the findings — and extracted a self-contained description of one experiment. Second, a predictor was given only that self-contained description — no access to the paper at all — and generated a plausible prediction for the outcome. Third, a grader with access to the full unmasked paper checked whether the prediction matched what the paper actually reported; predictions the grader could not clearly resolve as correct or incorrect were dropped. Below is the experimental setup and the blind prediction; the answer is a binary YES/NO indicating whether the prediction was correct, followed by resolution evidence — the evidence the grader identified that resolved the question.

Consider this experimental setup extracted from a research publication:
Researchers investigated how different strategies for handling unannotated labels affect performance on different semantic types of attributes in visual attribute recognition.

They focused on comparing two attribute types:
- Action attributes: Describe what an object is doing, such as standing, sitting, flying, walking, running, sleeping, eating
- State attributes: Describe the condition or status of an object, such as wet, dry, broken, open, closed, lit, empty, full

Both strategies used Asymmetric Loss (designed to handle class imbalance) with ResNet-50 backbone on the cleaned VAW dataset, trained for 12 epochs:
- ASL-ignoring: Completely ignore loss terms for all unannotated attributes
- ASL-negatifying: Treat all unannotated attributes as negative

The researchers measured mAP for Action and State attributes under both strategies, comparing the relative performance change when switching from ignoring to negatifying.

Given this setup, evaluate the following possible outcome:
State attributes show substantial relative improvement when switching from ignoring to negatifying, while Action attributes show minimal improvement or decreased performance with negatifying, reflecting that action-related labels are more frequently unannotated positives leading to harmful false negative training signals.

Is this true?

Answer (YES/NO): NO